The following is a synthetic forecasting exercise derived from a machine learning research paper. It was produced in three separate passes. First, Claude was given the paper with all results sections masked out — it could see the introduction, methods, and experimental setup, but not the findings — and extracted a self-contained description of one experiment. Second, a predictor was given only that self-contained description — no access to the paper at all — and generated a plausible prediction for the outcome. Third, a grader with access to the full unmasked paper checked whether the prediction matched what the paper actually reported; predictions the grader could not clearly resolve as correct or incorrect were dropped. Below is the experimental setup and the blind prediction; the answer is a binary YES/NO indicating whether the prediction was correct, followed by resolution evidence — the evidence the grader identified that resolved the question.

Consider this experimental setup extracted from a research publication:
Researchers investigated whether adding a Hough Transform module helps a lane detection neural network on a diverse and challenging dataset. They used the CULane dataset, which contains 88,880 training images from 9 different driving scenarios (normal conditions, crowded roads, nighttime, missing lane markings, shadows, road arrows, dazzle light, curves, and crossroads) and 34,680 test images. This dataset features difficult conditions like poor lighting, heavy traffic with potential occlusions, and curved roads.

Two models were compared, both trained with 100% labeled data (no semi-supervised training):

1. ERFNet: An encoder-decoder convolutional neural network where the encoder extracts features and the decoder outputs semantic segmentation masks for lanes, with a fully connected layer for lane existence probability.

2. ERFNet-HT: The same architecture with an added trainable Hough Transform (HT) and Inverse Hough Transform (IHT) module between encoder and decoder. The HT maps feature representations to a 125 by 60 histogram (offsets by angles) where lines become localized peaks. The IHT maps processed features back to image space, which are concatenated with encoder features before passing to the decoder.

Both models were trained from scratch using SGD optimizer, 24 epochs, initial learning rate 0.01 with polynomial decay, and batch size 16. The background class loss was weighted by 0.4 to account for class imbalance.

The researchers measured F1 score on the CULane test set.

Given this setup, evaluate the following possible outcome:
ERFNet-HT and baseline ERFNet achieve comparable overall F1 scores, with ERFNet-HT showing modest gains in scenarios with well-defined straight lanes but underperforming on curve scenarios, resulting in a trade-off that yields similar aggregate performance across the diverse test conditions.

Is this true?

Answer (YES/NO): NO